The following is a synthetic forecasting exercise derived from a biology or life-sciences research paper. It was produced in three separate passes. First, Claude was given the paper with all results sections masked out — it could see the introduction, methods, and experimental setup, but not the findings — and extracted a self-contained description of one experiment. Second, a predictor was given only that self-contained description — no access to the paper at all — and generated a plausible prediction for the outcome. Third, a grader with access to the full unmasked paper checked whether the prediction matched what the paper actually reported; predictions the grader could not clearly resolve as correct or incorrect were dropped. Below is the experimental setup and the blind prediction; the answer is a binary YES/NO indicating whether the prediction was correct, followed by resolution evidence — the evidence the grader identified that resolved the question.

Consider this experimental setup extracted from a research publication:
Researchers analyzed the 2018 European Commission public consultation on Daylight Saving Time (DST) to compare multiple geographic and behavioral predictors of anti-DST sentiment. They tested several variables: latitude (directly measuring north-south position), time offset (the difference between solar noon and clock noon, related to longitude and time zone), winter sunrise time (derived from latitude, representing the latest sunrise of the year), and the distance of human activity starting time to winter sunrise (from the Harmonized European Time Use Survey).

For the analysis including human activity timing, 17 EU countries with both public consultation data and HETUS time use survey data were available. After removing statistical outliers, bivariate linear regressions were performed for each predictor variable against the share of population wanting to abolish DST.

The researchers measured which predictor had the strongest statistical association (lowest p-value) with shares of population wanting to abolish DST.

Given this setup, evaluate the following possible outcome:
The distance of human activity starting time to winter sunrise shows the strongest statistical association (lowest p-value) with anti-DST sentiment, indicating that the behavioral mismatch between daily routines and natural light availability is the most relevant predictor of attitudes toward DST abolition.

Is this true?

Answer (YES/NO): YES